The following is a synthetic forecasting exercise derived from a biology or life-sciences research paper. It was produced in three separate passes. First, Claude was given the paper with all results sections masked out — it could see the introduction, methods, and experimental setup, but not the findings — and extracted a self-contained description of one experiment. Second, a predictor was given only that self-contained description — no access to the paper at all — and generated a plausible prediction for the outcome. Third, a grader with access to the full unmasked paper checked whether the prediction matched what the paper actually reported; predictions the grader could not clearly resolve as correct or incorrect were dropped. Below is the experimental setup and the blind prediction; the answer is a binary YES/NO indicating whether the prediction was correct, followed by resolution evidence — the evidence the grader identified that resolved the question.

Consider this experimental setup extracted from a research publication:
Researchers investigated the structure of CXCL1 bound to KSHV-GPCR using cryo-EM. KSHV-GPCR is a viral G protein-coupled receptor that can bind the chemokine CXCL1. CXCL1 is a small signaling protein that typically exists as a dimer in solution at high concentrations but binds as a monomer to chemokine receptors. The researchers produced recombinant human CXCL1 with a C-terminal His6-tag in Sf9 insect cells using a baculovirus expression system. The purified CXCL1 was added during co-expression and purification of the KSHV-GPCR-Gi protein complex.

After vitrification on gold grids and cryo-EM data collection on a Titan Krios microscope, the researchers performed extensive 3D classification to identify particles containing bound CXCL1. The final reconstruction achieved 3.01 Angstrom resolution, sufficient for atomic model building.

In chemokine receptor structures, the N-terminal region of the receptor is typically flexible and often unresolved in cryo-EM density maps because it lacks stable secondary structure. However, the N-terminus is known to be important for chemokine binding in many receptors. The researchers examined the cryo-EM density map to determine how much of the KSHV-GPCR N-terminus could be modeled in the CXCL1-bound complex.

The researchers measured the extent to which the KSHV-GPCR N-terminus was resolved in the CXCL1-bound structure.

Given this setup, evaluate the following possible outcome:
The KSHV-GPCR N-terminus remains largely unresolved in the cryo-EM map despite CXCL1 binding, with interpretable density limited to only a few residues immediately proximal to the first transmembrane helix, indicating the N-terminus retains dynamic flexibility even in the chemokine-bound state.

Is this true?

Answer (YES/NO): NO